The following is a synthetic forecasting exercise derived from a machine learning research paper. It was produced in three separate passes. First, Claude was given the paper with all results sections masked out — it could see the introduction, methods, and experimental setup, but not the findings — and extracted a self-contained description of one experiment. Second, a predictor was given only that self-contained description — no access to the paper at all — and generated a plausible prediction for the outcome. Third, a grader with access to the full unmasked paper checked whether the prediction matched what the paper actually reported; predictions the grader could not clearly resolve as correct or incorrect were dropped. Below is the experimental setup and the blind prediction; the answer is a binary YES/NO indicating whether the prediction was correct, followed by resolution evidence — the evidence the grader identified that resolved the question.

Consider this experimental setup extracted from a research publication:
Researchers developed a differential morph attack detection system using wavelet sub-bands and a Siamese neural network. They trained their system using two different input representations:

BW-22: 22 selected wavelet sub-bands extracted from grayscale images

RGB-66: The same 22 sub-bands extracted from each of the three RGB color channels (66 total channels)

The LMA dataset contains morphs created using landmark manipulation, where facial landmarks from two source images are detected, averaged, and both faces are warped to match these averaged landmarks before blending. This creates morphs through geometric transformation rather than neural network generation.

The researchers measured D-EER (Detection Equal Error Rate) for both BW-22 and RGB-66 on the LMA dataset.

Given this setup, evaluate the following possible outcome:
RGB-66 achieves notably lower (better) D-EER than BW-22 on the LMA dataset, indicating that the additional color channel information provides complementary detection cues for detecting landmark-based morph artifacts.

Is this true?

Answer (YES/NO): NO